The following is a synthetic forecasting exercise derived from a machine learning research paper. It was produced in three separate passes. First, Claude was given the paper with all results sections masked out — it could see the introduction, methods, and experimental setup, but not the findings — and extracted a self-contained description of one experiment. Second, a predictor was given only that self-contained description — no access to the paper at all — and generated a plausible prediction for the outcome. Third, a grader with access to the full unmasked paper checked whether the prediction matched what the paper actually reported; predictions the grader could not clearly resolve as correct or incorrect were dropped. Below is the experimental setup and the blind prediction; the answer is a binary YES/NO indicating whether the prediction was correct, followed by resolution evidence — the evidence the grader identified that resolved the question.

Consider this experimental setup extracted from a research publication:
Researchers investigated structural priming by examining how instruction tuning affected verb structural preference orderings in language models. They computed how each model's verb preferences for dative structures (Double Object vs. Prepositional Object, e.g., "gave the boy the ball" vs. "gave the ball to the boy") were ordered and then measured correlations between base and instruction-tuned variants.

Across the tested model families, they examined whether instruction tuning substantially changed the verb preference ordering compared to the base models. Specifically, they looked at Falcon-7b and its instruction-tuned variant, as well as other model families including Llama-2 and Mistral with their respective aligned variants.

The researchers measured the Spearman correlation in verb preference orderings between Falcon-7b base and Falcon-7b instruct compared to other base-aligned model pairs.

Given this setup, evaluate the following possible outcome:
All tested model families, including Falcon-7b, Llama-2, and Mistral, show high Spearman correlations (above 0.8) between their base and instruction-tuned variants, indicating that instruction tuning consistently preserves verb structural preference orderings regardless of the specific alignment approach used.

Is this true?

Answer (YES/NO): NO